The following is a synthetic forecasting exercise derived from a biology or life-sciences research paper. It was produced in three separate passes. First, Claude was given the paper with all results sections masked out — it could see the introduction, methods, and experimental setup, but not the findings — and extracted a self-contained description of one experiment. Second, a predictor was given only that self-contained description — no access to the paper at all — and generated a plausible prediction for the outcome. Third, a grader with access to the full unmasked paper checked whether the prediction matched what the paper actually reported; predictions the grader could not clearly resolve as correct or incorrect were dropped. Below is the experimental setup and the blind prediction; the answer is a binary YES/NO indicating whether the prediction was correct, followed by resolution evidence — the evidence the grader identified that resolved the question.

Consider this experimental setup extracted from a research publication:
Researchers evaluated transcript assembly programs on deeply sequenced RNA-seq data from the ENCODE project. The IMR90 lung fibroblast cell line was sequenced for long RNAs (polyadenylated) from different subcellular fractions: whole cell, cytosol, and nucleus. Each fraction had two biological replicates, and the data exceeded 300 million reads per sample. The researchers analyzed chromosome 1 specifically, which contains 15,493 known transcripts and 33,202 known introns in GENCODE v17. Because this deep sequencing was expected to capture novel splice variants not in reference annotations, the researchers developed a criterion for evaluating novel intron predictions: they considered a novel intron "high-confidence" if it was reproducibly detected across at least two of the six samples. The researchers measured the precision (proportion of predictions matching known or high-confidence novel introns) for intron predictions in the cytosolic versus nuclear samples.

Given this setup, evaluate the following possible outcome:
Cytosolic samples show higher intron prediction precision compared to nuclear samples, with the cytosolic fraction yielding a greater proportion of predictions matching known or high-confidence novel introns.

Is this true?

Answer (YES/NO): YES